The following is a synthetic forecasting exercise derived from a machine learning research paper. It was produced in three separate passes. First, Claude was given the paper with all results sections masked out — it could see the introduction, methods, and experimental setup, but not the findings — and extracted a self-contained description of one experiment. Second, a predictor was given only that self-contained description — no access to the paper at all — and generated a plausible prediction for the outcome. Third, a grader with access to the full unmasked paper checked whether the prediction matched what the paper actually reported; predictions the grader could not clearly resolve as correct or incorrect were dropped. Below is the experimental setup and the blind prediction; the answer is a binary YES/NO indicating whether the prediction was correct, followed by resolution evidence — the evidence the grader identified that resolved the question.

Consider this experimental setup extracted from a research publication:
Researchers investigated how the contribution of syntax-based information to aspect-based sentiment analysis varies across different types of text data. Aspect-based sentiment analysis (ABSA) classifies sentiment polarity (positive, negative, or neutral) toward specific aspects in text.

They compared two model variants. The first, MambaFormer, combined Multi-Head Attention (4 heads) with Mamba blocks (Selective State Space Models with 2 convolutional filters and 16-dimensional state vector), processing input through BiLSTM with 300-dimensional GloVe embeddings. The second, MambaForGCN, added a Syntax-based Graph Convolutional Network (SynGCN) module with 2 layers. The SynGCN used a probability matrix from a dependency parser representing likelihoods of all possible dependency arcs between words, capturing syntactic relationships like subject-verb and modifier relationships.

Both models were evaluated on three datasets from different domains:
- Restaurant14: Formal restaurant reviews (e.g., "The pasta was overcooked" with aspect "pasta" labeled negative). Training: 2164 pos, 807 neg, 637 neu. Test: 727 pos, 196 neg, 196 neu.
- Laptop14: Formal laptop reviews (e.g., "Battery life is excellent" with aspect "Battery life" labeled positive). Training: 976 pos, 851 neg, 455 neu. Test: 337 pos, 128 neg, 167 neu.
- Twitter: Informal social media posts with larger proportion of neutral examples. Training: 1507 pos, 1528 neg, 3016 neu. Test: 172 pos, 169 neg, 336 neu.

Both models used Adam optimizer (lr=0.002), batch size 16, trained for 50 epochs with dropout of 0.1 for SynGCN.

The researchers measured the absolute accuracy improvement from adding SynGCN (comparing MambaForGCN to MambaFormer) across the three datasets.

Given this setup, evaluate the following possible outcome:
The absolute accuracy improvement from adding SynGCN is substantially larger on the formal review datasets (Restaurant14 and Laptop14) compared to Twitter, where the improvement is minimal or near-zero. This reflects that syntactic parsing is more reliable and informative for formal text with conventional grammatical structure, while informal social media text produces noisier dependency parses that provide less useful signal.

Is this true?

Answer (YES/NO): NO